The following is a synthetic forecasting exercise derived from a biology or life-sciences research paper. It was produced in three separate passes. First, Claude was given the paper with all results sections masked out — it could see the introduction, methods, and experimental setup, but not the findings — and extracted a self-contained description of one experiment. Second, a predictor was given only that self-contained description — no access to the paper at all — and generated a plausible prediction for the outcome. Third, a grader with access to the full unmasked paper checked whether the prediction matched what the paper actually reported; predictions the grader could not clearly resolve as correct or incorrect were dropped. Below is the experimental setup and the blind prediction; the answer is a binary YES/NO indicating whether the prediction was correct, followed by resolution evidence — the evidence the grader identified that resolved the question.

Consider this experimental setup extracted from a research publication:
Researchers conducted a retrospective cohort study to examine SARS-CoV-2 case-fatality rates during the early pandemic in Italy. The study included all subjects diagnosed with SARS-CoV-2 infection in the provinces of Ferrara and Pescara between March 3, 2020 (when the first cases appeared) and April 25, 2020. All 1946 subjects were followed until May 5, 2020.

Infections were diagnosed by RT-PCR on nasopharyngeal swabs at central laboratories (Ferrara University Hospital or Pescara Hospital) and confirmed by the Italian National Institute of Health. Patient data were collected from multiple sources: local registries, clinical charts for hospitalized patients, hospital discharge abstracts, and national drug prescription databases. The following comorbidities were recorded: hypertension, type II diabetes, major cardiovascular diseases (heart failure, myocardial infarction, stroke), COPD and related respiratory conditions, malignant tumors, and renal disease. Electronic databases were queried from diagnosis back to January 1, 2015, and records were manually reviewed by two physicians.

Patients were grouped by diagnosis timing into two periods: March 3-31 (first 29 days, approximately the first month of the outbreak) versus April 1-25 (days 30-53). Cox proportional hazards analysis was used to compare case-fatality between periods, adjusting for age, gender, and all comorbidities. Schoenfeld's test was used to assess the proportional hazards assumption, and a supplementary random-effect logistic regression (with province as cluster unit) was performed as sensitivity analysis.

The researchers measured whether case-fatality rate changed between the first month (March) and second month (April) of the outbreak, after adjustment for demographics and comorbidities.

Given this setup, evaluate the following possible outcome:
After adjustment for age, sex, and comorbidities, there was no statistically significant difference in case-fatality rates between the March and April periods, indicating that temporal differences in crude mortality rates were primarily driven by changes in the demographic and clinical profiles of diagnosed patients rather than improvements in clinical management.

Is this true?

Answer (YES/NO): NO